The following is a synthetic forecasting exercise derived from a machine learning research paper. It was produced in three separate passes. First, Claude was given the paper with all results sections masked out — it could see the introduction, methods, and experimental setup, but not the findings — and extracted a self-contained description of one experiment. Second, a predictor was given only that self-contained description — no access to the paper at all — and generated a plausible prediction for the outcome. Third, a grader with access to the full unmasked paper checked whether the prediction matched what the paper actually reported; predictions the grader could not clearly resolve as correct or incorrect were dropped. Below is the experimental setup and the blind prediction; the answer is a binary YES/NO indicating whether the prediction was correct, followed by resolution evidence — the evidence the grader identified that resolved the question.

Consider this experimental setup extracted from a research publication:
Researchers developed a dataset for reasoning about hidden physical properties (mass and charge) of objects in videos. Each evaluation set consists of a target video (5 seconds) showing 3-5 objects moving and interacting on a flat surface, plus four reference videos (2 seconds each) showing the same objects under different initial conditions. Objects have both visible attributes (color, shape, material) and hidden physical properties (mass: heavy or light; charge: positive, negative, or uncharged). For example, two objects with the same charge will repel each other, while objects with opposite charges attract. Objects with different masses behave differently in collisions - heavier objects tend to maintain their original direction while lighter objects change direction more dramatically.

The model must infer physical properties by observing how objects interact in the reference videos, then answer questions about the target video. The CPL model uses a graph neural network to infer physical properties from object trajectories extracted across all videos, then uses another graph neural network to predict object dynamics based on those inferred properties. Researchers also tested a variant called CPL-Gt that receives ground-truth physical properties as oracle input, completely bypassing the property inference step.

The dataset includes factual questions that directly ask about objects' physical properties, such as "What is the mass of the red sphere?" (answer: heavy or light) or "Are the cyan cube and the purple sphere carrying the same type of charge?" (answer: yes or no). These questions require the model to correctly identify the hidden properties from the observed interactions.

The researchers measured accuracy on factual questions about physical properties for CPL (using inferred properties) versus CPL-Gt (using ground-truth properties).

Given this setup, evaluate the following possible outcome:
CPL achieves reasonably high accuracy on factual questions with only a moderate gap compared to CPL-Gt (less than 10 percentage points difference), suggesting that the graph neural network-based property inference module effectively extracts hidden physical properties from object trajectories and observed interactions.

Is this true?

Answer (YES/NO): NO